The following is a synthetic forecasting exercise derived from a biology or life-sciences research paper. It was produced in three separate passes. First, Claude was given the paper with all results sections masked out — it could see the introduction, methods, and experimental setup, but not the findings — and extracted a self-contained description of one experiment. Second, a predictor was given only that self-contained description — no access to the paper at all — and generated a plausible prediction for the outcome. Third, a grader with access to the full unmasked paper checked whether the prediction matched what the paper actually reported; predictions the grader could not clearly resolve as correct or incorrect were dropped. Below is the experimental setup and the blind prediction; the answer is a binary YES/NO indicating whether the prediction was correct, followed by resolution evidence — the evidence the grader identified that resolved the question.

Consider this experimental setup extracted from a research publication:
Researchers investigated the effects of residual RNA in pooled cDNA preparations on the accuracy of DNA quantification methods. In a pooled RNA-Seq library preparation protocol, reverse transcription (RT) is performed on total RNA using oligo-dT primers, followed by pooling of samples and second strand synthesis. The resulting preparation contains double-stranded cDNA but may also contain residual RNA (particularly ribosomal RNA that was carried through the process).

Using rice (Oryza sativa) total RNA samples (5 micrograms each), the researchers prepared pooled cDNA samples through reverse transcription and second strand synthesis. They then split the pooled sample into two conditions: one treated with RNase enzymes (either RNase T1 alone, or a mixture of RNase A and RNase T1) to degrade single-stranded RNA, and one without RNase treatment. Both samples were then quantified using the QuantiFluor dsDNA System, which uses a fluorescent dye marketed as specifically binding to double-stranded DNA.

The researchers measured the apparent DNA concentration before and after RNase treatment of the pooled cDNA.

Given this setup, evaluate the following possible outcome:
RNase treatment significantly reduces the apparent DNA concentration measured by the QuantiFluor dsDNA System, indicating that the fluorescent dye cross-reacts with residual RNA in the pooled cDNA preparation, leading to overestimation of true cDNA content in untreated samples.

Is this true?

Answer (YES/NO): YES